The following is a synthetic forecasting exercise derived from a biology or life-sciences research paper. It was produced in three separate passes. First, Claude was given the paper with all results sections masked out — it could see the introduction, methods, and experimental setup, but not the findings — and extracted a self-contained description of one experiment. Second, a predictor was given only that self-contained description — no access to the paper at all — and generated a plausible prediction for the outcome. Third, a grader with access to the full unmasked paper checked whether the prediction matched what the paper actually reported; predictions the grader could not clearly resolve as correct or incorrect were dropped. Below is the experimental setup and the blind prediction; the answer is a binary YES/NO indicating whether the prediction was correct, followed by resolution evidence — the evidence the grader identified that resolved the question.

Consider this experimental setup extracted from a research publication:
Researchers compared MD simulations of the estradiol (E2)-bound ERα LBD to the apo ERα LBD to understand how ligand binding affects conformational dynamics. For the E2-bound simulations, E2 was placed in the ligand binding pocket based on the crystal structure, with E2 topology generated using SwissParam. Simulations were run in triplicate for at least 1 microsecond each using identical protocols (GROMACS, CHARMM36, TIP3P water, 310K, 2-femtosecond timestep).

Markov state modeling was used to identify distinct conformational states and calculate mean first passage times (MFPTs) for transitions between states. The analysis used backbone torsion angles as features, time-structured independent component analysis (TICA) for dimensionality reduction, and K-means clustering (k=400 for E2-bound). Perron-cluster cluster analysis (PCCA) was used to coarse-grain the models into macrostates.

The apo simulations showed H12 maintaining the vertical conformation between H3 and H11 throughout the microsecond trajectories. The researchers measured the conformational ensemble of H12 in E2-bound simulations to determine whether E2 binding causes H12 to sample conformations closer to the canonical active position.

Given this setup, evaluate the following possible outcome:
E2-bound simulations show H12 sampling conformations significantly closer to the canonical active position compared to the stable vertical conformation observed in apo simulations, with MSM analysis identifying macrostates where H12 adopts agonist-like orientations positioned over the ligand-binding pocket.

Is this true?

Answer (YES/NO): NO